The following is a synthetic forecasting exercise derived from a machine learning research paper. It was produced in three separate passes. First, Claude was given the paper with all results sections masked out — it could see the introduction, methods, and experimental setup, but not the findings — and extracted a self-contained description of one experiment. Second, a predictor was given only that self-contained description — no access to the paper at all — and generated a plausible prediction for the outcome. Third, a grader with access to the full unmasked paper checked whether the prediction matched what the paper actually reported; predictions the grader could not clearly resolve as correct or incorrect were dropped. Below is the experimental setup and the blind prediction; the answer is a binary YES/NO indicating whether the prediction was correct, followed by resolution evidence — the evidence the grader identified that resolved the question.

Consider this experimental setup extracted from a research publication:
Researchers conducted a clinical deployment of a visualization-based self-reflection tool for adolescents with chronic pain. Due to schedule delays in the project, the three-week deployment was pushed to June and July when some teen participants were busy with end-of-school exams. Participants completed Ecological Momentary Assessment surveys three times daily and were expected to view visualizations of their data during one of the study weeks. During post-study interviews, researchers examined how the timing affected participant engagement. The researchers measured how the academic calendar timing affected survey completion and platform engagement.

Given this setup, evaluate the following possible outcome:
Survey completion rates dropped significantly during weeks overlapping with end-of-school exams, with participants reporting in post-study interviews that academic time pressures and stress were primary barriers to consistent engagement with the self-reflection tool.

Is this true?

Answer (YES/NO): NO